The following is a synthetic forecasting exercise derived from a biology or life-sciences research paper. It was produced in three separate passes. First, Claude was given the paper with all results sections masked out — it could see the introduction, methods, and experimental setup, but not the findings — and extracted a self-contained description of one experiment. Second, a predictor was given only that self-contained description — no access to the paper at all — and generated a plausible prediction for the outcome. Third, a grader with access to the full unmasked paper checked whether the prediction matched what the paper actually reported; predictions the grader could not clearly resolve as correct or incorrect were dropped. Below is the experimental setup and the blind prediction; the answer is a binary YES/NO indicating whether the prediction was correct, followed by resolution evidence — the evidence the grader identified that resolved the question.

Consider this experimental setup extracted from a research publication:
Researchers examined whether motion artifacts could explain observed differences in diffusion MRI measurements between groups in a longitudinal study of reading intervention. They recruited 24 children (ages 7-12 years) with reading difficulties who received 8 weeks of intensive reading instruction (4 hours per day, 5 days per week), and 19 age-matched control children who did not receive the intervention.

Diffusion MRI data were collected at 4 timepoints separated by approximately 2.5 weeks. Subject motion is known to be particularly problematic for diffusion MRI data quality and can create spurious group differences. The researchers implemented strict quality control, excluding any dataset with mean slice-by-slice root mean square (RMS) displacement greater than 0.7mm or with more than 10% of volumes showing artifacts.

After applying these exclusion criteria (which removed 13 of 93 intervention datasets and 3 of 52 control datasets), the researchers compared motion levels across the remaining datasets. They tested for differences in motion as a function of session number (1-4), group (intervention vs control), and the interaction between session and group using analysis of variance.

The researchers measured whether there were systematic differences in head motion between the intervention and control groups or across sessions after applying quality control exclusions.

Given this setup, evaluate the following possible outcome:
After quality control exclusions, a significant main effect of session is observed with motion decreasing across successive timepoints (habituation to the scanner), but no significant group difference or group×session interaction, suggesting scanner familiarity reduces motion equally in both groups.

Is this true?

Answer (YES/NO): NO